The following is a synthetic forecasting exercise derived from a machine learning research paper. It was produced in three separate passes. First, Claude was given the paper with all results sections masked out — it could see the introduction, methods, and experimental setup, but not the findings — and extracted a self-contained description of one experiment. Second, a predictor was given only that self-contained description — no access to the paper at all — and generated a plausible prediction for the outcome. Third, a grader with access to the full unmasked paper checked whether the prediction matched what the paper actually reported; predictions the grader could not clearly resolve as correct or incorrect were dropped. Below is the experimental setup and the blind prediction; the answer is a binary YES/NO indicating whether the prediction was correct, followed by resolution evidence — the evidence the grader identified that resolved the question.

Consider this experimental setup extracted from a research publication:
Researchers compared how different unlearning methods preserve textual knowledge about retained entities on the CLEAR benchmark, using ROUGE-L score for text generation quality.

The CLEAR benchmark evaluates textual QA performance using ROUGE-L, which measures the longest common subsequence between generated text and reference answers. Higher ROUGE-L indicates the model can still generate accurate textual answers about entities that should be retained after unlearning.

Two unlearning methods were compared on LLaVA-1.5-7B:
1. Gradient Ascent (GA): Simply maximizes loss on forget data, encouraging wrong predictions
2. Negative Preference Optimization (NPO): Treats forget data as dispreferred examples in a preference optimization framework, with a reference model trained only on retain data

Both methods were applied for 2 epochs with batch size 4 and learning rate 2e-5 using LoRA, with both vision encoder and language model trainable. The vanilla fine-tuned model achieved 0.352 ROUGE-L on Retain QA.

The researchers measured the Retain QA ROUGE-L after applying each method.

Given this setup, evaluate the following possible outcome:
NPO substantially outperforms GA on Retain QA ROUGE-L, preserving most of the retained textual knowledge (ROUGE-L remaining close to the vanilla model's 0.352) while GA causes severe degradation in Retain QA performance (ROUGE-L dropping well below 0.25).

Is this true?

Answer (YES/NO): NO